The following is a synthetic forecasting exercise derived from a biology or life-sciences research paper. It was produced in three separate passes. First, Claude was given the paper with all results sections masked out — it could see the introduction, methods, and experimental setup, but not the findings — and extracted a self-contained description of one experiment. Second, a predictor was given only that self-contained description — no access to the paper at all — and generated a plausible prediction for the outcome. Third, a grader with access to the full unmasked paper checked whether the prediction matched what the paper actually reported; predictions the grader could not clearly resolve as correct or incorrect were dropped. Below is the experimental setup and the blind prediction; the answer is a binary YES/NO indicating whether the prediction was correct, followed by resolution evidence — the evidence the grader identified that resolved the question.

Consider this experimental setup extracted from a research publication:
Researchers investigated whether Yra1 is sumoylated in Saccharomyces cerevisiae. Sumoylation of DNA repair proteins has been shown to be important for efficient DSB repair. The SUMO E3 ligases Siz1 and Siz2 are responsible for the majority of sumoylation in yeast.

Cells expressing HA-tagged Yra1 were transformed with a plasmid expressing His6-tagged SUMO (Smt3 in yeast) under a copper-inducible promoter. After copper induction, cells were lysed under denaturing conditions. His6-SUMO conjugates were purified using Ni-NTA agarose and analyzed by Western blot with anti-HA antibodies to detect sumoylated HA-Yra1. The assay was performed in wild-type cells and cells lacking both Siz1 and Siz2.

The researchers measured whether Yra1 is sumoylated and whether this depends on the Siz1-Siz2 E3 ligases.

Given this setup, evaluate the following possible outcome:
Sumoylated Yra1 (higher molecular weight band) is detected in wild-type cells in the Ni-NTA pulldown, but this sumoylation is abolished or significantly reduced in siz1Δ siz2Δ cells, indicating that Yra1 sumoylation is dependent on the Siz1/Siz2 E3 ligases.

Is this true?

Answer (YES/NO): YES